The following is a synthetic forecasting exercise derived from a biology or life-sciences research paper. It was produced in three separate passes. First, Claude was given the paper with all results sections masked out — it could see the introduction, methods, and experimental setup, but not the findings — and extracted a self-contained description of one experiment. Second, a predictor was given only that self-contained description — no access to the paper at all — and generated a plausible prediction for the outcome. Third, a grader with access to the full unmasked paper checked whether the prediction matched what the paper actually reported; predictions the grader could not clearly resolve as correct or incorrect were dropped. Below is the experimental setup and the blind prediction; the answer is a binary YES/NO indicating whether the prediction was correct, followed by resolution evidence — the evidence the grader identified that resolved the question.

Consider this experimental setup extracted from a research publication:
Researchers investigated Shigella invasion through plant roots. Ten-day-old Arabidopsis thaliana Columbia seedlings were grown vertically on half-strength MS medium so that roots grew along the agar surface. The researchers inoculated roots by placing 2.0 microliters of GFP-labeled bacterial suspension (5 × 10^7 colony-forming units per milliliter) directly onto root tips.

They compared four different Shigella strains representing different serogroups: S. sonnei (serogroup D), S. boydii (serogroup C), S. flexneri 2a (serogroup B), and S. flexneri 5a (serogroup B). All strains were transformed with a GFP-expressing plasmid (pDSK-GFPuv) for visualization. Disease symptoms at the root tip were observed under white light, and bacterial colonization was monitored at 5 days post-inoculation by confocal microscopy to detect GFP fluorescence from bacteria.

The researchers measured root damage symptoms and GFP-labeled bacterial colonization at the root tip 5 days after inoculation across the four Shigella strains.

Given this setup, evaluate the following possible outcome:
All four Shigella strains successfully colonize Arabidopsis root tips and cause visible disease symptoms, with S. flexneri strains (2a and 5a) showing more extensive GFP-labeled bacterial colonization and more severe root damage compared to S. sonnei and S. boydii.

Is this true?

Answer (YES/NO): NO